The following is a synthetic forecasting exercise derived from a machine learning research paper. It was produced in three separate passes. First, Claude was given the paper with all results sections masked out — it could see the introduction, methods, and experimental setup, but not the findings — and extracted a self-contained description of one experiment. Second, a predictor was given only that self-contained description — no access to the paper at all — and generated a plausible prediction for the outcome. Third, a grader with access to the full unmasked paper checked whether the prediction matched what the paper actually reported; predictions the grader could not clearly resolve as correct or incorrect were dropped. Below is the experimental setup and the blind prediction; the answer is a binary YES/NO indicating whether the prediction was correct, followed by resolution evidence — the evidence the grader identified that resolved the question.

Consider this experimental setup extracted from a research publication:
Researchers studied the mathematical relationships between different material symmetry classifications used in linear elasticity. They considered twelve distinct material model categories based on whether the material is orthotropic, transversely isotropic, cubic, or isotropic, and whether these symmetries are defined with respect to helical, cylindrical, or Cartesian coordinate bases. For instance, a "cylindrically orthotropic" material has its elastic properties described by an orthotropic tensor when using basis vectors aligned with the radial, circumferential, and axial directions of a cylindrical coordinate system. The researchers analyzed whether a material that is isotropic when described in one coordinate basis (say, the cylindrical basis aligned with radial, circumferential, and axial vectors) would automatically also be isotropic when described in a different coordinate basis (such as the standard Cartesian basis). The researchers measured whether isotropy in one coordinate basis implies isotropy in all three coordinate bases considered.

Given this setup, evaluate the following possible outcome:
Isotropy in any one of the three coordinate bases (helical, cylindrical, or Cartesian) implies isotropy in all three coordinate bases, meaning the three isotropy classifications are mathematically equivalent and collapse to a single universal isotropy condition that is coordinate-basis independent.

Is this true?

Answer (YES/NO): YES